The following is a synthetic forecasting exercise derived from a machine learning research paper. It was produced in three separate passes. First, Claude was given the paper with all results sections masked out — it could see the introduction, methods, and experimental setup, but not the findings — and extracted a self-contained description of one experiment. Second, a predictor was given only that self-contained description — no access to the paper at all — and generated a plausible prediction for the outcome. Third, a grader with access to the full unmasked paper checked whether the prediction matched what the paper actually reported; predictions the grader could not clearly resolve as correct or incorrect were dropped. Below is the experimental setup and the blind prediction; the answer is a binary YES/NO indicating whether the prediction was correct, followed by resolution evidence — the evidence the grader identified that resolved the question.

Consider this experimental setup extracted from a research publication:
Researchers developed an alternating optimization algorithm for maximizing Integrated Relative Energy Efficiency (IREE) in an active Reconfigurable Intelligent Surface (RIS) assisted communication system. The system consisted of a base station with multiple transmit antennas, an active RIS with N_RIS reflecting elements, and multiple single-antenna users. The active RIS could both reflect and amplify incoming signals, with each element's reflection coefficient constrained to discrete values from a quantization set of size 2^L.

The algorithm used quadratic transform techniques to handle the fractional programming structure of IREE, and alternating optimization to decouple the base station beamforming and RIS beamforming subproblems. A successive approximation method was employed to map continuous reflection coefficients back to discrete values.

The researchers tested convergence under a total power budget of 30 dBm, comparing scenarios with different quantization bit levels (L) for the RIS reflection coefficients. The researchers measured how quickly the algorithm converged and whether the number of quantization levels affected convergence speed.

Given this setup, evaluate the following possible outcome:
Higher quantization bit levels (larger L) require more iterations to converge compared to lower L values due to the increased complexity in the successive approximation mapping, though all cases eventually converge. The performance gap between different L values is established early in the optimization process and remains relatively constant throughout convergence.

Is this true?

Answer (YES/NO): NO